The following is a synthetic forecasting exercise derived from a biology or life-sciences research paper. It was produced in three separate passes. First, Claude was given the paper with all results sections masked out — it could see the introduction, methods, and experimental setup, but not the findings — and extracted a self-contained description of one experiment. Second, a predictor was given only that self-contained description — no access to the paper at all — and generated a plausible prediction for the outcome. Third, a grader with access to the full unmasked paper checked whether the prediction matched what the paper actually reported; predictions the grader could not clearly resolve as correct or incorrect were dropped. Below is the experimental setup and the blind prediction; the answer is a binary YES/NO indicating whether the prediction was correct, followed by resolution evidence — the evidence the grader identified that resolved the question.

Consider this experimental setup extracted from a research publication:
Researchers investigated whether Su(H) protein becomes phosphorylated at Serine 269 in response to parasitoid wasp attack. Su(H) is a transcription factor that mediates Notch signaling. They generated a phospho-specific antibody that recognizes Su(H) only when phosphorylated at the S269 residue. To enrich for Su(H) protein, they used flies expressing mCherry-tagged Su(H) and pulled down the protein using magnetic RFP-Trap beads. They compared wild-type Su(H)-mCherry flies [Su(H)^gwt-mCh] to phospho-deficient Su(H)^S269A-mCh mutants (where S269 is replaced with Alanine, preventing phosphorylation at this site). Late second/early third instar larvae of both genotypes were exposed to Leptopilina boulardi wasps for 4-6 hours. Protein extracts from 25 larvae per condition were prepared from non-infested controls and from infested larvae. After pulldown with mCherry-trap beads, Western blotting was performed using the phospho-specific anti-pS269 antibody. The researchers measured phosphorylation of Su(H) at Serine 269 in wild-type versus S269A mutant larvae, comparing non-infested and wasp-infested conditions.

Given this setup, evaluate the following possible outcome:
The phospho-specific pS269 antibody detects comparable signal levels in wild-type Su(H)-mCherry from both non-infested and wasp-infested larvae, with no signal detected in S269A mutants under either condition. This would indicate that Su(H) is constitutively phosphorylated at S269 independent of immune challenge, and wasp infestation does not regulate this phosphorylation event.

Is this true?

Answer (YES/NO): NO